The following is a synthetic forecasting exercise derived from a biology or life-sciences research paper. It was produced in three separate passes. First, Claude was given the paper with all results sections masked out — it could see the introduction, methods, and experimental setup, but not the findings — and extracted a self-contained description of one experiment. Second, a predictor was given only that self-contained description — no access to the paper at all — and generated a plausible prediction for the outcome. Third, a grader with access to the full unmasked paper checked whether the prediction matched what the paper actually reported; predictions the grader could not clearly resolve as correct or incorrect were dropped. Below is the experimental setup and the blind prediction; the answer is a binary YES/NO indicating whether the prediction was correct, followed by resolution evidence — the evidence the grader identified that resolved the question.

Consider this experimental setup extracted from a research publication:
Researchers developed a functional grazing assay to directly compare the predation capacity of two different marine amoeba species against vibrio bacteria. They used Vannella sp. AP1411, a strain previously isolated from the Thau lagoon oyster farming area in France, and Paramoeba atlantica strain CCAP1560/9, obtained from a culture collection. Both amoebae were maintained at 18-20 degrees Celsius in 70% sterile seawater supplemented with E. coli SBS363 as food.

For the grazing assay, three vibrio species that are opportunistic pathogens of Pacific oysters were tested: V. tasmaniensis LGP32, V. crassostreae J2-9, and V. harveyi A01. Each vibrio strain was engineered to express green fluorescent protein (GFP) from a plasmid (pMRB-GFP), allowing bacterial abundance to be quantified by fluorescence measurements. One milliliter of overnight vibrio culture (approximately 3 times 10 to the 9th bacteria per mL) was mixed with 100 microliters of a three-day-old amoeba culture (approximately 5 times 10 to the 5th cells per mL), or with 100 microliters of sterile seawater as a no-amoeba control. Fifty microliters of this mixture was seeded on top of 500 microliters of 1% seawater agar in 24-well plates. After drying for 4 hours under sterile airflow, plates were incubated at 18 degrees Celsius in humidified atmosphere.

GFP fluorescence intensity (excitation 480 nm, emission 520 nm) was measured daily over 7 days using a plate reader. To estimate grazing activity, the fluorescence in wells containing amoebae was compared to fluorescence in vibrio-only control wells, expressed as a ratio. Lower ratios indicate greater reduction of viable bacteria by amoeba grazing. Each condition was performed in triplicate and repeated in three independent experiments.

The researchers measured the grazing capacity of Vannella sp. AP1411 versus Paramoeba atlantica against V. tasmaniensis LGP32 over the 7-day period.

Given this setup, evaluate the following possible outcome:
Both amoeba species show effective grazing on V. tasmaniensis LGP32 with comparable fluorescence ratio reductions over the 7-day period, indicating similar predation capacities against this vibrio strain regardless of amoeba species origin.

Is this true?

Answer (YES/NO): NO